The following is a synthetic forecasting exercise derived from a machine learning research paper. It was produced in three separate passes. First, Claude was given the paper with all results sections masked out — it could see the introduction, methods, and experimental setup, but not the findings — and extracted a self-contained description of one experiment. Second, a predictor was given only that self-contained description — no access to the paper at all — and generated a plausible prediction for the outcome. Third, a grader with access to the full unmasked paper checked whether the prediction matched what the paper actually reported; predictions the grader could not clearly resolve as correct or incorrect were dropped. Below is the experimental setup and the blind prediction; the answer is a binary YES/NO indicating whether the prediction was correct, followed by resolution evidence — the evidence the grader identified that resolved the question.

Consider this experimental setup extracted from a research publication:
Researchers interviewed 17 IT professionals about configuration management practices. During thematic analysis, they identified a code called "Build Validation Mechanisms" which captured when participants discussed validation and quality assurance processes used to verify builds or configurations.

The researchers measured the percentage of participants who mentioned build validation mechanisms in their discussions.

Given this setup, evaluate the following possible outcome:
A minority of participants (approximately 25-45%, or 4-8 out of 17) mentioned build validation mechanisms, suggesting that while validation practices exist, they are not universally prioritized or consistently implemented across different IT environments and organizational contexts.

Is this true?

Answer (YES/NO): NO